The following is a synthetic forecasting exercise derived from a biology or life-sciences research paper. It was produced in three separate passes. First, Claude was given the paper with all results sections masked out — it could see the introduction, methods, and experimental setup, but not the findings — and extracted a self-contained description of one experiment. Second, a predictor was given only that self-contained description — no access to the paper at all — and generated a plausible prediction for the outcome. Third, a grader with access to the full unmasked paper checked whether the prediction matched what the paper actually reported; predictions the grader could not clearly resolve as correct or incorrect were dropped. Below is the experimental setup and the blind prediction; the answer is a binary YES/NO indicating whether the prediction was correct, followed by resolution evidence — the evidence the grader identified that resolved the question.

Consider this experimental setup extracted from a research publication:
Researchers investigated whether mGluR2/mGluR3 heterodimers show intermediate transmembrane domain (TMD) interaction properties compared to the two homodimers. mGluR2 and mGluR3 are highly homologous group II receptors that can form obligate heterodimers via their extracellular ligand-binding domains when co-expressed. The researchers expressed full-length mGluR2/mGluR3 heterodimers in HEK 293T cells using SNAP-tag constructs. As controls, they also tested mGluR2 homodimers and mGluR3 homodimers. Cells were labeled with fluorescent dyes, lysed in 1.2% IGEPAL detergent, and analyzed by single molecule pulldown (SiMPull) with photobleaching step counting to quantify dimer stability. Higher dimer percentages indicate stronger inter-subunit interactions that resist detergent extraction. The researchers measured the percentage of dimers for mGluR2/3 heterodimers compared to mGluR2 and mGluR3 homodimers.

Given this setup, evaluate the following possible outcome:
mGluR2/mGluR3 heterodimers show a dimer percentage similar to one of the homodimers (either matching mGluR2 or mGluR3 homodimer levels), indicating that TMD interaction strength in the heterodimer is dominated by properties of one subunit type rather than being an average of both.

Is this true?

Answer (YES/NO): NO